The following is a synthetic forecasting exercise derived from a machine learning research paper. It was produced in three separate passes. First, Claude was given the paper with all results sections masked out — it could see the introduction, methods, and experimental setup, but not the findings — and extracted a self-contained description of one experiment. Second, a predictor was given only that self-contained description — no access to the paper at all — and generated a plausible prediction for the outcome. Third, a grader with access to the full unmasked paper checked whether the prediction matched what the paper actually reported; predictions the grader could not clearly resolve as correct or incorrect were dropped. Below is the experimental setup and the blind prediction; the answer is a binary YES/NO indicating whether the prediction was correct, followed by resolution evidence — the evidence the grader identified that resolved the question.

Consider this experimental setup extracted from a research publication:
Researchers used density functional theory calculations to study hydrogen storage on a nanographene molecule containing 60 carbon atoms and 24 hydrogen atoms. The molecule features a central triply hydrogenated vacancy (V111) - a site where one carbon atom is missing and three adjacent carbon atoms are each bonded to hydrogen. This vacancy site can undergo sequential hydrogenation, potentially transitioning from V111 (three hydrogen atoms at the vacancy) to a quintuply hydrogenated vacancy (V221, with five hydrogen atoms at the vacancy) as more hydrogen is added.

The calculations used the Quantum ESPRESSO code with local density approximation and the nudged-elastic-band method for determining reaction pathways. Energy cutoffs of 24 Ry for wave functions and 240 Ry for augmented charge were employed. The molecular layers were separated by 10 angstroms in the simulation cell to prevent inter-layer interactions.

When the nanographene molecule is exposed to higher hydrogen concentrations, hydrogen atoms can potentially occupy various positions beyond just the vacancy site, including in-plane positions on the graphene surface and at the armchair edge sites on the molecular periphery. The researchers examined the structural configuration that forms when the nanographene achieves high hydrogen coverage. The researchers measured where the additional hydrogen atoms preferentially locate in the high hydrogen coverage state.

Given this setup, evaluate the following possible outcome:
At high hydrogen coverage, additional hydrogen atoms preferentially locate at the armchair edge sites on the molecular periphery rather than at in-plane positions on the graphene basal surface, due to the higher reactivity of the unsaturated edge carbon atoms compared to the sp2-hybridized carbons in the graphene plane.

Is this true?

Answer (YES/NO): NO